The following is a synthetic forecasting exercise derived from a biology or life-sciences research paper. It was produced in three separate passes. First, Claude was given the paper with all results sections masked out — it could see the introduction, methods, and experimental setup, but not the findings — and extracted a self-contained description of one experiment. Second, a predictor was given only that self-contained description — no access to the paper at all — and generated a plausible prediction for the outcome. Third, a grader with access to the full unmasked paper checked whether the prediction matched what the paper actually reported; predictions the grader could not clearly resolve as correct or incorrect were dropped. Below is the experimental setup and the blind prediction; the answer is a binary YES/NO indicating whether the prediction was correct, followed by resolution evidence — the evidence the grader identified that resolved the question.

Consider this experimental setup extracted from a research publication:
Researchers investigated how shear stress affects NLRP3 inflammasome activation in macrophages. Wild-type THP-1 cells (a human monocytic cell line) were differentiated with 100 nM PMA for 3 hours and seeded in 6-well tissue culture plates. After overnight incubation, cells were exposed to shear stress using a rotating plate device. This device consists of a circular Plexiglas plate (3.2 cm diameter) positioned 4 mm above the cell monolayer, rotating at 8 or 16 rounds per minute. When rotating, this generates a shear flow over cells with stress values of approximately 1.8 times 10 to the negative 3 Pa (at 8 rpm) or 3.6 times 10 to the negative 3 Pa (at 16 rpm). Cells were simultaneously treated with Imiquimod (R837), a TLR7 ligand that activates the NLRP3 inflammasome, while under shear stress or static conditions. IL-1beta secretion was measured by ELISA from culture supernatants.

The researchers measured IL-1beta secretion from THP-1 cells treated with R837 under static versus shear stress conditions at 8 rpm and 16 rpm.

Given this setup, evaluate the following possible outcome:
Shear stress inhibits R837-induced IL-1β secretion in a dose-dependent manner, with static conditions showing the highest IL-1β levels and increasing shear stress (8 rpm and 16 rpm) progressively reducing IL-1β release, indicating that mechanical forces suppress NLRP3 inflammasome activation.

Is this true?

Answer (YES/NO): NO